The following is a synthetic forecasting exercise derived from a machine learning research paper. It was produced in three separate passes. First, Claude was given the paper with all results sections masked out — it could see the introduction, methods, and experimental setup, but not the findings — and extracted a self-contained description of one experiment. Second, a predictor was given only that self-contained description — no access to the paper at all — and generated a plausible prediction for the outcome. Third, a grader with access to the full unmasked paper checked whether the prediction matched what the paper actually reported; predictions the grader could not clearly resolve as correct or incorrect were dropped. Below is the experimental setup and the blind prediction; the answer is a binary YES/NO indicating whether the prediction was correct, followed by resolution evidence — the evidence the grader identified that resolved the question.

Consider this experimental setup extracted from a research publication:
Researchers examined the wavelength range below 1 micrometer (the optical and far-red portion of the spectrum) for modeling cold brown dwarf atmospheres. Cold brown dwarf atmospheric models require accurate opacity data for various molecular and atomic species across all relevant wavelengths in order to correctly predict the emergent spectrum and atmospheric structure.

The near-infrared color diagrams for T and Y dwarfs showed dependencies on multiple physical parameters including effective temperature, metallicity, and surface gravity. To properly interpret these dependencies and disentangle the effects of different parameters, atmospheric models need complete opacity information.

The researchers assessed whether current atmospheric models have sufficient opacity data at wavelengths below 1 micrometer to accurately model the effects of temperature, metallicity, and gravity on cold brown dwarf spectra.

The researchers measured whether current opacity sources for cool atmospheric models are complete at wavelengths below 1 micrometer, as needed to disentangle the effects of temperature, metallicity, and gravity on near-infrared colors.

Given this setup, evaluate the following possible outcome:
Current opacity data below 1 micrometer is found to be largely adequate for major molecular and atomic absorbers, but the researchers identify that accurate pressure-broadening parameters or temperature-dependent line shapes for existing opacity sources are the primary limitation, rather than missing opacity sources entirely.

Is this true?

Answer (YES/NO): NO